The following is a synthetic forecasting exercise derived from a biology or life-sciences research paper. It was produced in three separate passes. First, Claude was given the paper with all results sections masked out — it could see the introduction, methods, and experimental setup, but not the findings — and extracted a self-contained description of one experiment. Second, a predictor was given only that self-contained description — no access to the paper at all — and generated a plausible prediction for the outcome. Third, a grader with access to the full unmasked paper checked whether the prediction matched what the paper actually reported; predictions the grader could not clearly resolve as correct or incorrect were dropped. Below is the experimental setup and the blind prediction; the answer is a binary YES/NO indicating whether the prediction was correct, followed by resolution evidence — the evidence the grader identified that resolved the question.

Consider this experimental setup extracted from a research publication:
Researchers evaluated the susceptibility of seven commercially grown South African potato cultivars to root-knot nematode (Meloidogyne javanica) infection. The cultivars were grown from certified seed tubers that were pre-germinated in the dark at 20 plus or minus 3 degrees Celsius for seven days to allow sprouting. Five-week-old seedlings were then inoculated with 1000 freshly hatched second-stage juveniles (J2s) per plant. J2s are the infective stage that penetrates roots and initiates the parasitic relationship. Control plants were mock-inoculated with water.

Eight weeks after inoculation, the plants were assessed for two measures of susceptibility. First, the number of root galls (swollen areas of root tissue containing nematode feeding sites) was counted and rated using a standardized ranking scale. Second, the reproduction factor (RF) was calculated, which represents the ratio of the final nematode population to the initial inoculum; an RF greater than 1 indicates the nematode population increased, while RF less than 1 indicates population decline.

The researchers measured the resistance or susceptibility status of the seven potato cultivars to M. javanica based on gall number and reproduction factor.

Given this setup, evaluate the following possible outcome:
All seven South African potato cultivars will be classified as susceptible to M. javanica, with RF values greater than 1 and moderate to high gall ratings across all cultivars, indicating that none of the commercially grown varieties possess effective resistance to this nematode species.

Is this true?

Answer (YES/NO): NO